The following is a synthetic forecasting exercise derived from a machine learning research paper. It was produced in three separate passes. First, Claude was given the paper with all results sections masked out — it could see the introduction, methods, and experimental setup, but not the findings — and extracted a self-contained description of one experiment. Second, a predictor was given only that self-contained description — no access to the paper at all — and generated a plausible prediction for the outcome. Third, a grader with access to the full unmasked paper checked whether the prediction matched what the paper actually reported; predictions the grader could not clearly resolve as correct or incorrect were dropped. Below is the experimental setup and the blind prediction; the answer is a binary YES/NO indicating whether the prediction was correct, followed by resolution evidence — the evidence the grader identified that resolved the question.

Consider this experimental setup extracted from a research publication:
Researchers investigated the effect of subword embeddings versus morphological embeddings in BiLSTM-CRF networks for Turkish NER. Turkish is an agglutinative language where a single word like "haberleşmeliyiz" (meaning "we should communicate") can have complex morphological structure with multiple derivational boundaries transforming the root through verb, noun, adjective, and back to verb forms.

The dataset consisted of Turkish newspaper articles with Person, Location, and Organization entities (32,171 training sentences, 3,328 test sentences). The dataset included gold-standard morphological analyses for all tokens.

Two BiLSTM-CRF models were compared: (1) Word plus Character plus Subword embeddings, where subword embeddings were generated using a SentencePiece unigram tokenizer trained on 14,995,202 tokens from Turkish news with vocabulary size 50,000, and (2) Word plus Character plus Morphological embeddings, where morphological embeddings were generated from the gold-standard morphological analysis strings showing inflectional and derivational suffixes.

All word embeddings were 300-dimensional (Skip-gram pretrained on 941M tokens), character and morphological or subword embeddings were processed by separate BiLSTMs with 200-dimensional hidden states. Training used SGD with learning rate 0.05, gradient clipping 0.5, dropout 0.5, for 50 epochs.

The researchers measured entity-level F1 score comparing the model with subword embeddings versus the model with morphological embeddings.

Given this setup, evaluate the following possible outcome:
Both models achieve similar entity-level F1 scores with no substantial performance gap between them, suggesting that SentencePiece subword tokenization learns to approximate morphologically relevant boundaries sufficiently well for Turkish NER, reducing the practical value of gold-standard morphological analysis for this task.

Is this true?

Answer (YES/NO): YES